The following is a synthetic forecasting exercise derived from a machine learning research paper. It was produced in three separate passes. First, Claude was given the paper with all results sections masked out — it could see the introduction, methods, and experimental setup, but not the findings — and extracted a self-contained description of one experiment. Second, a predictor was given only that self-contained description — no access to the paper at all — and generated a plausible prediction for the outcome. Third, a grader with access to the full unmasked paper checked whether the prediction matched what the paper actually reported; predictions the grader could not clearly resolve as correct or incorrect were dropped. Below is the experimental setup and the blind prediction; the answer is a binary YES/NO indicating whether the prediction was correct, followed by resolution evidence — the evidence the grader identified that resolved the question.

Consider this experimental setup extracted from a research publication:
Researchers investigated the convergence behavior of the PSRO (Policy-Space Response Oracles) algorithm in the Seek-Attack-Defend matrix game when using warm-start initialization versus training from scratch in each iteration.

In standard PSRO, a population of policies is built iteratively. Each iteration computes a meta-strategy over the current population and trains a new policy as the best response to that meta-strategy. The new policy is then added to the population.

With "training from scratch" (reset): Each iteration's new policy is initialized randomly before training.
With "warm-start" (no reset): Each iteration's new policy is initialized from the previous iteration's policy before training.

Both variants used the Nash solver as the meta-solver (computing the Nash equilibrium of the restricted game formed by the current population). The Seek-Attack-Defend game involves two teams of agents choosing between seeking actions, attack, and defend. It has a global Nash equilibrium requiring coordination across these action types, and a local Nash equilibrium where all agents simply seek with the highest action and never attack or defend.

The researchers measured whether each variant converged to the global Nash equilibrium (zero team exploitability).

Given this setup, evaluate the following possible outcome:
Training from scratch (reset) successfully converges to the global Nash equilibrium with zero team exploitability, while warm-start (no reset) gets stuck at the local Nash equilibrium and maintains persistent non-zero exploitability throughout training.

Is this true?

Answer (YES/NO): YES